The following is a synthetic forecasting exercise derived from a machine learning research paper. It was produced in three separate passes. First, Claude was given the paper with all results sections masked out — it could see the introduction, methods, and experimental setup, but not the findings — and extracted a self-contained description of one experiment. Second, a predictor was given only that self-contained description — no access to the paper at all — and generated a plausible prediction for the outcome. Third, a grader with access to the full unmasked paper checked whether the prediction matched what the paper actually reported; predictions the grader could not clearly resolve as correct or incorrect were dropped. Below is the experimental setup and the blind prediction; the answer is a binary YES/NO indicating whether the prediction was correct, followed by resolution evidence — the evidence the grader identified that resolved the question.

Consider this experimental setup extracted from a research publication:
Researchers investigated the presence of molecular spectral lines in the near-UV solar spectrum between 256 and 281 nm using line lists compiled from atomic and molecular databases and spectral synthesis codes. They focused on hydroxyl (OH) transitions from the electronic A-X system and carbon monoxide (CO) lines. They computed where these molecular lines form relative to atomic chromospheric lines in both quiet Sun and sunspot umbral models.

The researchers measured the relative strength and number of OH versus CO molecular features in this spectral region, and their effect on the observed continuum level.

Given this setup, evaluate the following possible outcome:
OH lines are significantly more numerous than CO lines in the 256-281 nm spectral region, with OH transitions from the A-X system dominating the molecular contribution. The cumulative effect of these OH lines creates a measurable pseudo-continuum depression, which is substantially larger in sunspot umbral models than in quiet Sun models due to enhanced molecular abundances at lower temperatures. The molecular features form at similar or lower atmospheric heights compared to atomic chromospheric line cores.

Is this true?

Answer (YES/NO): NO